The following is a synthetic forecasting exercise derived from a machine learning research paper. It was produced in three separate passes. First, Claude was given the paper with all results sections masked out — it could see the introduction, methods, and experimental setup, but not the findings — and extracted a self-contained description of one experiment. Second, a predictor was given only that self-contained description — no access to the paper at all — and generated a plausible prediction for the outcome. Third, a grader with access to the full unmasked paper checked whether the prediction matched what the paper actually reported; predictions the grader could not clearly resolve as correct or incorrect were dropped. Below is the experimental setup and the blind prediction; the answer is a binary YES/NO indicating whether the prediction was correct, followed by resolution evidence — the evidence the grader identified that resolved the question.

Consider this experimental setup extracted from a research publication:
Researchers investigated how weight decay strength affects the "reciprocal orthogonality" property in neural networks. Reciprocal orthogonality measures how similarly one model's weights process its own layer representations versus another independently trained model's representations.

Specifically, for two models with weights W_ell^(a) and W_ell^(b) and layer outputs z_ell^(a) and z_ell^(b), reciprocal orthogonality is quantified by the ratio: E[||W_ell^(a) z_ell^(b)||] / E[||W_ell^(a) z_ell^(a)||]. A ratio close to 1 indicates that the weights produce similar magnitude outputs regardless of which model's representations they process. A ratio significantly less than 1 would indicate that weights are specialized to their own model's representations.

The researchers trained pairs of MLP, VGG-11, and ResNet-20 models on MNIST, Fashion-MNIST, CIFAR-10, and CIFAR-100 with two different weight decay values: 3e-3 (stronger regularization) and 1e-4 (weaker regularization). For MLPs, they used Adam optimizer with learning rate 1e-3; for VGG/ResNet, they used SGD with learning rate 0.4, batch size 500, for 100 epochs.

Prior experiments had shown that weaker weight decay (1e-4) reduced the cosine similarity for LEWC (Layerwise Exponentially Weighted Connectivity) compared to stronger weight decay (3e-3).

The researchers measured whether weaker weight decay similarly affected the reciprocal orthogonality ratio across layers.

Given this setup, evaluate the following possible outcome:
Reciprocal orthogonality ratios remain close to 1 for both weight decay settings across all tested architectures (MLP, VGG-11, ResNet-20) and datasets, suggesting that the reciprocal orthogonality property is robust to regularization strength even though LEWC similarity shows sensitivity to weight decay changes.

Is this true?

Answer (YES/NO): NO